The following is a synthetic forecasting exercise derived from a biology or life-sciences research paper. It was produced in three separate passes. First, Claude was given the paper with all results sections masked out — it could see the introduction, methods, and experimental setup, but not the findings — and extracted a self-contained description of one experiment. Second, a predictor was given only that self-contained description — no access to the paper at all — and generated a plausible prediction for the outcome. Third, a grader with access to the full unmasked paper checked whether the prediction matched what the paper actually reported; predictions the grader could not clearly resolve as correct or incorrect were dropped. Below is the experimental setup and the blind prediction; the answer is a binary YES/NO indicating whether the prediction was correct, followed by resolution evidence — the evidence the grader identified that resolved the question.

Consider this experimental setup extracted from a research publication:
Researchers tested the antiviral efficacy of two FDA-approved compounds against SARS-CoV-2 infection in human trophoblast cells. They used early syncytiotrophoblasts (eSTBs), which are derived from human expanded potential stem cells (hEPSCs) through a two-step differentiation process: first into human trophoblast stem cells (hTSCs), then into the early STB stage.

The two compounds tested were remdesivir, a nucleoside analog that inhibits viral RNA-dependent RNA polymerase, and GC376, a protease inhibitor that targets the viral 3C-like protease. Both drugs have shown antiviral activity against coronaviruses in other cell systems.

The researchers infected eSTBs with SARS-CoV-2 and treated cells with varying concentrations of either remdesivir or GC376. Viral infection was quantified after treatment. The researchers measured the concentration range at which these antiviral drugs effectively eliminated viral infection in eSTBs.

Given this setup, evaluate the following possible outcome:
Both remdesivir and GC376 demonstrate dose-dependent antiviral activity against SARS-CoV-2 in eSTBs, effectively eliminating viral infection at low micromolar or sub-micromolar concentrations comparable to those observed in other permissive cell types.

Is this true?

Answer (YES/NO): NO